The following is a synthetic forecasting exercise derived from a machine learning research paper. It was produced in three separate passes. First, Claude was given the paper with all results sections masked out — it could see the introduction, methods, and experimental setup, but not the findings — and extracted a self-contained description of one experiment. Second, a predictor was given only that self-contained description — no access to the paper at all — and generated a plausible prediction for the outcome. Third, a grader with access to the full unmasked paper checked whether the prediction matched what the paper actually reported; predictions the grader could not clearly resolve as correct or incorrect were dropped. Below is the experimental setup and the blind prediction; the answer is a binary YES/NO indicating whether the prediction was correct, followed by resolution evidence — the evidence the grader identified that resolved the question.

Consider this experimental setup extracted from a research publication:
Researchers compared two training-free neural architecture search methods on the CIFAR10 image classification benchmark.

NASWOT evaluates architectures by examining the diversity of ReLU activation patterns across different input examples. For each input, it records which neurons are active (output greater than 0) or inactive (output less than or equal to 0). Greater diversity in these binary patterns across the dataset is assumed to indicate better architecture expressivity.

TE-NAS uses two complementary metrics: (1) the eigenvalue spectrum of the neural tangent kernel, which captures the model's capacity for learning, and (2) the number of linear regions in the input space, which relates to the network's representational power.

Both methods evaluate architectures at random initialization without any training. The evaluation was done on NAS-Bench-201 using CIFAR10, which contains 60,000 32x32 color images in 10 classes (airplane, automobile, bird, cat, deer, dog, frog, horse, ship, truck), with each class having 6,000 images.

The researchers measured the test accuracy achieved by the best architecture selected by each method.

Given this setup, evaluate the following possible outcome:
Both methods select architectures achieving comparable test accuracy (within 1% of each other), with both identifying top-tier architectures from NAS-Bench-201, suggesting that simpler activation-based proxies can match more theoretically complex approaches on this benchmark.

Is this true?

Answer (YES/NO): YES